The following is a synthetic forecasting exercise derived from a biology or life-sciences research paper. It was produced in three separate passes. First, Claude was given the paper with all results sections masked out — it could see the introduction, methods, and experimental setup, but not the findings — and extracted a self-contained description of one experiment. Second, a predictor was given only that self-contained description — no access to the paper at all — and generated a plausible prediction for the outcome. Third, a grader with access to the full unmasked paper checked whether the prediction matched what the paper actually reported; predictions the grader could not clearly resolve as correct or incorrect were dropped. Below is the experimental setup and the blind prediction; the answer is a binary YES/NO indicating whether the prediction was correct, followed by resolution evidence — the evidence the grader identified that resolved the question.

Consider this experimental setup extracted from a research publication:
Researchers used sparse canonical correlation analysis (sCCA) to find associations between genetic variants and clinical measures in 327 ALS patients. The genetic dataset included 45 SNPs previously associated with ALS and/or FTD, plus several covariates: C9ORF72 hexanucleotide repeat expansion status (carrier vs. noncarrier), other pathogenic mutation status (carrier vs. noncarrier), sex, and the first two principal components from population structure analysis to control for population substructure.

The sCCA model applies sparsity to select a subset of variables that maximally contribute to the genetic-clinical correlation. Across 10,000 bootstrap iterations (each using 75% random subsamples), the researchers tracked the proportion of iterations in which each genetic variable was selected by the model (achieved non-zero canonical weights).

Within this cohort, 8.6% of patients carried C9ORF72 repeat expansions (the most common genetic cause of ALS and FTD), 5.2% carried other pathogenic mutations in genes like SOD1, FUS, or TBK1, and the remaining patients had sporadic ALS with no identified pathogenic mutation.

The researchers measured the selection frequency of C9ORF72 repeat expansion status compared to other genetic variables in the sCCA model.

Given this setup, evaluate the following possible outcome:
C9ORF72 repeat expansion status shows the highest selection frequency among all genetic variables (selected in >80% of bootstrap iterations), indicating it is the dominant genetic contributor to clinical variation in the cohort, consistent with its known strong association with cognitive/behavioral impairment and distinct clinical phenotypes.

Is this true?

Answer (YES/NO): NO